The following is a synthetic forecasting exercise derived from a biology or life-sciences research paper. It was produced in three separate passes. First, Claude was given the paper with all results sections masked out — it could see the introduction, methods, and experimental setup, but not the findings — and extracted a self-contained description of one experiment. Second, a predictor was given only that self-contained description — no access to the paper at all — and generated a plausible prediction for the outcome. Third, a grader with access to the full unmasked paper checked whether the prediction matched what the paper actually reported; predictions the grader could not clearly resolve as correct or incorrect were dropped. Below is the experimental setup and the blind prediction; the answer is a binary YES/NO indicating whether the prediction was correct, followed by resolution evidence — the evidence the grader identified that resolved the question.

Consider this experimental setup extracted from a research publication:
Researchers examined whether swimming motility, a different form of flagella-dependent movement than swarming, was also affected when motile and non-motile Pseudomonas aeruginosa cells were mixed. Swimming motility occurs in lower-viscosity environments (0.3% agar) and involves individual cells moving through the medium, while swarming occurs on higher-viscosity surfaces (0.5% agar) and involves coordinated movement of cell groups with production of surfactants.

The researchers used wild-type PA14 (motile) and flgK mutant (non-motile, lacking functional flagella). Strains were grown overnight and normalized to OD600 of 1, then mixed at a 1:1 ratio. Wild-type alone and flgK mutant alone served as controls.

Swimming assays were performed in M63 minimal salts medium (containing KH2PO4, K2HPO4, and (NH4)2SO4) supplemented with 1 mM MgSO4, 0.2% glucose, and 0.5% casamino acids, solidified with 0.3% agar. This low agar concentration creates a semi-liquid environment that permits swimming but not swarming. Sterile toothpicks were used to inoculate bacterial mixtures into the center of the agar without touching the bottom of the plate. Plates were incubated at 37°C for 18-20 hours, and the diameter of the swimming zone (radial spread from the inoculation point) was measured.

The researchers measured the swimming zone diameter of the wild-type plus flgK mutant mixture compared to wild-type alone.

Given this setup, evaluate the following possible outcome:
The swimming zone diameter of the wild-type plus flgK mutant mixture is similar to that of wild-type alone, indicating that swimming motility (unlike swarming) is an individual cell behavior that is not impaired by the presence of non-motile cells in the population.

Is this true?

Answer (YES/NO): NO